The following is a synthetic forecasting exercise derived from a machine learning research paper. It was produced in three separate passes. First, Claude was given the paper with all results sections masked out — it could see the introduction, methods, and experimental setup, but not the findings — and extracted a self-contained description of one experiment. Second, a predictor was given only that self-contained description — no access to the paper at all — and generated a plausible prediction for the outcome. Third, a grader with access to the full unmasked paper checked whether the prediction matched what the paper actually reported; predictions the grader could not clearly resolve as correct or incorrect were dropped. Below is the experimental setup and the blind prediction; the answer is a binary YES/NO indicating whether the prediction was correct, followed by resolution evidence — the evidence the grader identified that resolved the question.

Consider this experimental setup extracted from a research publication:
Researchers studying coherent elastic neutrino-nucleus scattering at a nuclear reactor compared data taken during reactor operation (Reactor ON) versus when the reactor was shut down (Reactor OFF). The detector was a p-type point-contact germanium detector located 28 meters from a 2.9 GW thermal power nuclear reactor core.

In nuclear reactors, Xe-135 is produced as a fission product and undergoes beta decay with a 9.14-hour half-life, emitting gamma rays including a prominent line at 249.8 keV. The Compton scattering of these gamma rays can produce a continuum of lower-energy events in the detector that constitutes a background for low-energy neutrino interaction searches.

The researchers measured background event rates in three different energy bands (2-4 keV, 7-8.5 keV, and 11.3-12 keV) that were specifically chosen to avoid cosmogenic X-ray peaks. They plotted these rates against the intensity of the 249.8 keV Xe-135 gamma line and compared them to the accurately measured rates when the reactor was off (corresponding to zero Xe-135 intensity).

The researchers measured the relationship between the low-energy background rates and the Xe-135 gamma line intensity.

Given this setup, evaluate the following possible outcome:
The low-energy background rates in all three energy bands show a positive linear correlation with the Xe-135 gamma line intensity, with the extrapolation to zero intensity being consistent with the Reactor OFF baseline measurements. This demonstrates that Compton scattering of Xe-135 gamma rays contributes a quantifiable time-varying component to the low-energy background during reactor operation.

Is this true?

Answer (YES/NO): YES